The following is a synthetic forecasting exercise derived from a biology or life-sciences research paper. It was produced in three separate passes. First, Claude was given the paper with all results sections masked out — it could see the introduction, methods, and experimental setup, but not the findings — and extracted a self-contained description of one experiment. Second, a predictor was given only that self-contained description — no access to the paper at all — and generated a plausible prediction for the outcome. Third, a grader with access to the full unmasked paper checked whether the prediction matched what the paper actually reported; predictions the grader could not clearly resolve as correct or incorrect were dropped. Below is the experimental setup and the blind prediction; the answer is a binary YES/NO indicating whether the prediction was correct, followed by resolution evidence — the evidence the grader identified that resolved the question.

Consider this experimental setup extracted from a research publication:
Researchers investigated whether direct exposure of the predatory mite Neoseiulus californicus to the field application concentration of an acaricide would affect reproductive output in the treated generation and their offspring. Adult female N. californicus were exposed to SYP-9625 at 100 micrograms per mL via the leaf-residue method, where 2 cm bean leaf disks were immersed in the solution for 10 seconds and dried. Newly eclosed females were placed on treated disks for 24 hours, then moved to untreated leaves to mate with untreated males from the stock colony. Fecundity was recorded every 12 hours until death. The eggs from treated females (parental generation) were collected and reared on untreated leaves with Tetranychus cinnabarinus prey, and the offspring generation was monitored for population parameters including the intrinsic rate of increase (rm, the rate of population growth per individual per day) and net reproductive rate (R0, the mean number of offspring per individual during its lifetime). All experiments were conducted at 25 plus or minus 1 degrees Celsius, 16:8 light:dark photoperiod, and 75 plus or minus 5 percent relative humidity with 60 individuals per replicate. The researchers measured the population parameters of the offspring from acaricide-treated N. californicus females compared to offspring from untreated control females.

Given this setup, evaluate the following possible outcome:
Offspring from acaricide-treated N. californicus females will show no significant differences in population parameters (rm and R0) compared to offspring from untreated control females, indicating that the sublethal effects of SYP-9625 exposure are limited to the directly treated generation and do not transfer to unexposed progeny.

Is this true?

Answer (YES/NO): NO